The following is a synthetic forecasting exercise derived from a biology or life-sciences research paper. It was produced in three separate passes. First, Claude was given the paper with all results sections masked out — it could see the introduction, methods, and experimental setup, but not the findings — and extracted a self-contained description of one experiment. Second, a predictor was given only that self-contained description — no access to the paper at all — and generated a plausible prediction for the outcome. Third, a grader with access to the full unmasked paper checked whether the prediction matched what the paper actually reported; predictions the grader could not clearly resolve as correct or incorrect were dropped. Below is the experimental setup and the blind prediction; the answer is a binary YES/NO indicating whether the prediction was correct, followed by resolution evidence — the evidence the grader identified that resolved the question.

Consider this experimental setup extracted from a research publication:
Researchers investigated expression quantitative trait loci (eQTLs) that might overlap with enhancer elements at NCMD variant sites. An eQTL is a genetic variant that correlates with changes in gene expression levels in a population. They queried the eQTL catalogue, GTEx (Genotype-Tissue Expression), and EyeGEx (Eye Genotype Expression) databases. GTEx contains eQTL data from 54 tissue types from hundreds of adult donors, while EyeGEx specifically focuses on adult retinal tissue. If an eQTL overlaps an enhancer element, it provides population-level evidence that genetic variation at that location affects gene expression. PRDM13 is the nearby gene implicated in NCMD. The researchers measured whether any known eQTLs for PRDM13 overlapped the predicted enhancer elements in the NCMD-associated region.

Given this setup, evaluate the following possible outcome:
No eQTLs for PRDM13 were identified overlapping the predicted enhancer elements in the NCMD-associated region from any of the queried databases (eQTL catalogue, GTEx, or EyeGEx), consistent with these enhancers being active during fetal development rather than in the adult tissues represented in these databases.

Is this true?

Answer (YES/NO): YES